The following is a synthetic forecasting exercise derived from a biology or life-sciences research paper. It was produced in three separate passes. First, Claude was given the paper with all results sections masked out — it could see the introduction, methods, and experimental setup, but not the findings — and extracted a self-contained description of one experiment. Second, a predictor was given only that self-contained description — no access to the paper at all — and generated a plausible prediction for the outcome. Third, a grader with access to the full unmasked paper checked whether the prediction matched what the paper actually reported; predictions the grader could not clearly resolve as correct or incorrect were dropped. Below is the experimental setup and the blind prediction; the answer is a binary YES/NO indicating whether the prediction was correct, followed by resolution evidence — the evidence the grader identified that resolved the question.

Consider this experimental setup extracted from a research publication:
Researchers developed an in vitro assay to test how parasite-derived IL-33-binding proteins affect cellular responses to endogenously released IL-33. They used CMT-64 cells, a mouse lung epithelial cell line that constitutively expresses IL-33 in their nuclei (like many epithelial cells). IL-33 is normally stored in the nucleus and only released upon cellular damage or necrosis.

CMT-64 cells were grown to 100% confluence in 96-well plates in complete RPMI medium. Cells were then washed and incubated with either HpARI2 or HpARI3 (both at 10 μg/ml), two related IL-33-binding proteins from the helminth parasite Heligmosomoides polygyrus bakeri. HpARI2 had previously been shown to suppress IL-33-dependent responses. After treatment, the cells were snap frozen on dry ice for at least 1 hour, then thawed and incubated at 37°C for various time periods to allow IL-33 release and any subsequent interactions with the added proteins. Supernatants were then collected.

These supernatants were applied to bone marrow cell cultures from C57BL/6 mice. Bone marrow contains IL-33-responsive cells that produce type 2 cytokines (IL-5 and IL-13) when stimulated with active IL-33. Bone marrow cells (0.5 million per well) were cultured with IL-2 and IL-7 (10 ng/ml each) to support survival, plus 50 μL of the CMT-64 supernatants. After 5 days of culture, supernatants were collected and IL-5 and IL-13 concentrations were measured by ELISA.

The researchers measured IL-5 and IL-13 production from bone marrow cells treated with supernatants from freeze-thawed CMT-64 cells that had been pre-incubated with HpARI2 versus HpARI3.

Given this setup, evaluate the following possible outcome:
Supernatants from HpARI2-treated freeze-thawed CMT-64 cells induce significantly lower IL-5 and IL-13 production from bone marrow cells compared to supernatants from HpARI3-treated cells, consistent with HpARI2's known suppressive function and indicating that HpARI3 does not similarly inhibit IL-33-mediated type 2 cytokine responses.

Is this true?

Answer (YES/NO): YES